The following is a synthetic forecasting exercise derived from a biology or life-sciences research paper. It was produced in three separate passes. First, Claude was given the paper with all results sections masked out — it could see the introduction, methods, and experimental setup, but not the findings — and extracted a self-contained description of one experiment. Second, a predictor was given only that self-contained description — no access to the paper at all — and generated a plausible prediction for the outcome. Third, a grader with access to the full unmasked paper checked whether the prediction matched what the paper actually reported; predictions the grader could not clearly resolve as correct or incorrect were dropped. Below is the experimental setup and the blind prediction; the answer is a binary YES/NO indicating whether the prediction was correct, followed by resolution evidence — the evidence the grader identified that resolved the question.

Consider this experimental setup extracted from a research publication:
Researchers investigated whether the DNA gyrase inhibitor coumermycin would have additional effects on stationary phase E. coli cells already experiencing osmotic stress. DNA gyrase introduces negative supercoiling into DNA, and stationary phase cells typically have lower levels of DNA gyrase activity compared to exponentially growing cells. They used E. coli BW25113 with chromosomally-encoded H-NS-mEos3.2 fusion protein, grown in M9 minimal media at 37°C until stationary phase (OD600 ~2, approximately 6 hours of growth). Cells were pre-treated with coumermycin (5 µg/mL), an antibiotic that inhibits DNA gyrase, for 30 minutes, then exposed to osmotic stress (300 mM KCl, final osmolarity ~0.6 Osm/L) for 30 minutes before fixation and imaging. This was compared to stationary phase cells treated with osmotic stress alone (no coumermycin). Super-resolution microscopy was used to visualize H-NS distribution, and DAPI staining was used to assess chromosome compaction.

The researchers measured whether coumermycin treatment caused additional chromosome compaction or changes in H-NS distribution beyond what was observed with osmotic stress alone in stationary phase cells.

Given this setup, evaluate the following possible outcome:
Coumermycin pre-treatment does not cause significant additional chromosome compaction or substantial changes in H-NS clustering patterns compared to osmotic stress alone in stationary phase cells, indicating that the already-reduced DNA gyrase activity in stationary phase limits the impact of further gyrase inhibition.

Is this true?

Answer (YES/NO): YES